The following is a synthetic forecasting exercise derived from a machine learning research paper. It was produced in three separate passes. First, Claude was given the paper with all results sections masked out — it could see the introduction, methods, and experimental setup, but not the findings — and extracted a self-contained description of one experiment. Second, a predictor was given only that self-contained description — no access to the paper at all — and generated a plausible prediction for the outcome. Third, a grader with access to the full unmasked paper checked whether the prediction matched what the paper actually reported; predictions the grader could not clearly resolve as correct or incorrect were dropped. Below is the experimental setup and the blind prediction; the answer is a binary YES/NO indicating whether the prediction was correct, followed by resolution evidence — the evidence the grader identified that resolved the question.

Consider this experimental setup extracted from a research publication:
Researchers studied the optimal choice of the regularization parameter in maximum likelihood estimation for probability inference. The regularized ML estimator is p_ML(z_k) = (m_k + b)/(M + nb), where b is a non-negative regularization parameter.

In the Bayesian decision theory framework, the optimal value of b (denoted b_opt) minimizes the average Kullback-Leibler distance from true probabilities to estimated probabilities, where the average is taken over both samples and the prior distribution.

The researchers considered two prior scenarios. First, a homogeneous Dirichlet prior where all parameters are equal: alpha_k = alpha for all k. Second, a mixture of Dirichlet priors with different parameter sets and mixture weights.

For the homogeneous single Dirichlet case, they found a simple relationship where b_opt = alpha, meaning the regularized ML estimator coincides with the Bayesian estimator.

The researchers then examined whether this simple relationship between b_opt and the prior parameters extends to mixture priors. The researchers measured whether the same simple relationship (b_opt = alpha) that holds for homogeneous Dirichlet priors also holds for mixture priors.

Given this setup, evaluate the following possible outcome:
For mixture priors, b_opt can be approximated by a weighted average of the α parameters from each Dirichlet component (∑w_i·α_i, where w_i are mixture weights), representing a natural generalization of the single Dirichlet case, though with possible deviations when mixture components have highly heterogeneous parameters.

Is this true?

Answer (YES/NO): NO